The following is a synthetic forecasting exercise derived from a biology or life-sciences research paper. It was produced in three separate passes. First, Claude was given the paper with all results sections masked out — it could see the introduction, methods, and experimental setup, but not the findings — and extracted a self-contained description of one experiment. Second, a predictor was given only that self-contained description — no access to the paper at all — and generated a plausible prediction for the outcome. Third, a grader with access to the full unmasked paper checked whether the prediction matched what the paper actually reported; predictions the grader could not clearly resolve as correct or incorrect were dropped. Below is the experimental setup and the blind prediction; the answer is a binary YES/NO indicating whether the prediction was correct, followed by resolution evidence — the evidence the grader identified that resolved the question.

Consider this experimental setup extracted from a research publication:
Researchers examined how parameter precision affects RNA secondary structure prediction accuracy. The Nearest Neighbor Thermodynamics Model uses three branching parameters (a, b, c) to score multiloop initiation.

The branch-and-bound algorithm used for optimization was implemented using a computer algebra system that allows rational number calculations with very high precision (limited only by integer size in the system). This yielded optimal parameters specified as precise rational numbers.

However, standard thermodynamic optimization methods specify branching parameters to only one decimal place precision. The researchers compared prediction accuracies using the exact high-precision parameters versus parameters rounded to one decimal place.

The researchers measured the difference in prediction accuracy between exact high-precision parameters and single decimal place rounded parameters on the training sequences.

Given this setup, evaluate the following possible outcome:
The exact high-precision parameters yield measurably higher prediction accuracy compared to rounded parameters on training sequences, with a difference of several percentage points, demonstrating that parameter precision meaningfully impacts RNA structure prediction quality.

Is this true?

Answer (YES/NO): NO